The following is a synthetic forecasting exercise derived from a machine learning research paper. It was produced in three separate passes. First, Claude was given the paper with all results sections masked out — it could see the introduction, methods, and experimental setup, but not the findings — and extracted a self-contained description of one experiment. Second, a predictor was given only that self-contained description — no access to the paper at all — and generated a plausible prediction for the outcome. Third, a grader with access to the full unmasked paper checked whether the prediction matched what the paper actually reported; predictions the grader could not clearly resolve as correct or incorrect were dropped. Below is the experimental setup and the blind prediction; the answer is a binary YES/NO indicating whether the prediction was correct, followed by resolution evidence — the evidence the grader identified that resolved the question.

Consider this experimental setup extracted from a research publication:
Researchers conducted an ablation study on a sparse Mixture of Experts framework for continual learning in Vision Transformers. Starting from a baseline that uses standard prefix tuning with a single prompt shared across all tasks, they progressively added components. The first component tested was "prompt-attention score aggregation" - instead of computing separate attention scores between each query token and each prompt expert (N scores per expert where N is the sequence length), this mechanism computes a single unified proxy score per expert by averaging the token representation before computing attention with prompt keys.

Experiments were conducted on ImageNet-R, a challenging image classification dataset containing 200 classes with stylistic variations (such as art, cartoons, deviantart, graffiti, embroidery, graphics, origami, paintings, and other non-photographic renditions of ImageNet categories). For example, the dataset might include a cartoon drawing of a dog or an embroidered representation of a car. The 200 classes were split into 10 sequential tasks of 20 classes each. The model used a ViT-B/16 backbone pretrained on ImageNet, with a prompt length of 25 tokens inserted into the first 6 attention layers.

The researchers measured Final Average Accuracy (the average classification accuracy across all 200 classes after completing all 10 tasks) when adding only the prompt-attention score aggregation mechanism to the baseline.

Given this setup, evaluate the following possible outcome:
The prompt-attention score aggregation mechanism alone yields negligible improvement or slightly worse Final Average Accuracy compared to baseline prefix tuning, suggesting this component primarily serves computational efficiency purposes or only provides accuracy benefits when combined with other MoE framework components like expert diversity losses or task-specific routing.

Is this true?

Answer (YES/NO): YES